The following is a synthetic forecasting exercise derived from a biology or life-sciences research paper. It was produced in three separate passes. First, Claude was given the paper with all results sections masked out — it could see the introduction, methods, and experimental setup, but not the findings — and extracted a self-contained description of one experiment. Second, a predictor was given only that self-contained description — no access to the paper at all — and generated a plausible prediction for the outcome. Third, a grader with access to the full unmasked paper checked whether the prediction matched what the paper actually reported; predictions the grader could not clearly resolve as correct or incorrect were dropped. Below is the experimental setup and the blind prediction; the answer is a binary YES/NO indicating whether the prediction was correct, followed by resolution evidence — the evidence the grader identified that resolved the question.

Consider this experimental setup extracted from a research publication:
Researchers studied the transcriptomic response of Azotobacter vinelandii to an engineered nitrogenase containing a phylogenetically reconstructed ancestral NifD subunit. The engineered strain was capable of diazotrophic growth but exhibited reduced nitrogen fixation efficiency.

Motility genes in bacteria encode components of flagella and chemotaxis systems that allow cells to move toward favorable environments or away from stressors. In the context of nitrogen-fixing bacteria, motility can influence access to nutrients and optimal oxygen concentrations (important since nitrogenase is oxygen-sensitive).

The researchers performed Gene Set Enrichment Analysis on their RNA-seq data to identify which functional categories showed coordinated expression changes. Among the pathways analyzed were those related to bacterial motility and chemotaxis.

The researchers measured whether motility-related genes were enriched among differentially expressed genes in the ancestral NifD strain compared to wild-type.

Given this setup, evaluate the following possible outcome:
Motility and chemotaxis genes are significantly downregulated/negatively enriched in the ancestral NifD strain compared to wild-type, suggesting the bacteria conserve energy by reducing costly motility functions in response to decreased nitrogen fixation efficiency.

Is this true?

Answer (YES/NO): NO